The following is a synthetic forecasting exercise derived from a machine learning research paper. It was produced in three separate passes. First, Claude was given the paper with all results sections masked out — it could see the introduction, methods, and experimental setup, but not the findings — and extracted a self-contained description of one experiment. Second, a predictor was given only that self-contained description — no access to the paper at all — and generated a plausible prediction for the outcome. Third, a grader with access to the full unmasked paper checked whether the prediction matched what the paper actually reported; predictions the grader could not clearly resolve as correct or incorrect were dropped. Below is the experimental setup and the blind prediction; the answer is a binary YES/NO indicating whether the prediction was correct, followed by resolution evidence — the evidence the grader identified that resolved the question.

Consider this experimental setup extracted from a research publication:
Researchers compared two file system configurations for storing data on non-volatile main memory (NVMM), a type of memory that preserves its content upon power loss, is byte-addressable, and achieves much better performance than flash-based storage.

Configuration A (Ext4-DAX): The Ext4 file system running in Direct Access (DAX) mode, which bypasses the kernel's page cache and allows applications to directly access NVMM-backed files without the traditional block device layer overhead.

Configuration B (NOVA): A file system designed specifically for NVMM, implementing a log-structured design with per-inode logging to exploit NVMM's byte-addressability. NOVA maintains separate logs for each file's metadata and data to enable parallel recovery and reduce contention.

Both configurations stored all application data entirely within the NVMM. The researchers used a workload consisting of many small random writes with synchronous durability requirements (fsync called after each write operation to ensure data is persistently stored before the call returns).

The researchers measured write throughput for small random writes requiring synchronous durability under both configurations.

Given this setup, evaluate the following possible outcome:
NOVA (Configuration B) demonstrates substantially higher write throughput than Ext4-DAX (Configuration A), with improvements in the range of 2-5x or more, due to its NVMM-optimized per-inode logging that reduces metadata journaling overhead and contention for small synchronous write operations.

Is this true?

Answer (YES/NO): YES